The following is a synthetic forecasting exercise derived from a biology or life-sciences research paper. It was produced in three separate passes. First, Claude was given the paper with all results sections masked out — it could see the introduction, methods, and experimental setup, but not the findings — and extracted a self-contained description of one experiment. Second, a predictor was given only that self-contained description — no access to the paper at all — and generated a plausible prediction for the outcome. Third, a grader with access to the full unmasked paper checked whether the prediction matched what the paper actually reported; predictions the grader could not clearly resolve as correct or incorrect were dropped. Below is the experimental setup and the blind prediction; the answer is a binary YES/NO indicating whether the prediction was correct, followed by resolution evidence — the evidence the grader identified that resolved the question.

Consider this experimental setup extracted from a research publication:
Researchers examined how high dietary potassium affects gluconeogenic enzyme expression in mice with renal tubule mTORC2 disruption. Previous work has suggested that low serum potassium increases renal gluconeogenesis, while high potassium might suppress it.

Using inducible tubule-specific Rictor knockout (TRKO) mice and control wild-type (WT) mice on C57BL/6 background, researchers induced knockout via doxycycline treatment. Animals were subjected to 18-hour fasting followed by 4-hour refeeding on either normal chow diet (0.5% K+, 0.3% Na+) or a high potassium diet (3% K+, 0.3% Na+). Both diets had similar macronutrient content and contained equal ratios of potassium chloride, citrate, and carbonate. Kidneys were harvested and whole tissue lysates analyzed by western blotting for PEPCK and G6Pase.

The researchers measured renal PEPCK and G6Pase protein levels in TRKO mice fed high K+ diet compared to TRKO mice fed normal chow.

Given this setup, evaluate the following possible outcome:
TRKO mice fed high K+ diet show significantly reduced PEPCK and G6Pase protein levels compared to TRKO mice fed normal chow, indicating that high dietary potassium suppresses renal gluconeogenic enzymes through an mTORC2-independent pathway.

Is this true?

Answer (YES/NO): YES